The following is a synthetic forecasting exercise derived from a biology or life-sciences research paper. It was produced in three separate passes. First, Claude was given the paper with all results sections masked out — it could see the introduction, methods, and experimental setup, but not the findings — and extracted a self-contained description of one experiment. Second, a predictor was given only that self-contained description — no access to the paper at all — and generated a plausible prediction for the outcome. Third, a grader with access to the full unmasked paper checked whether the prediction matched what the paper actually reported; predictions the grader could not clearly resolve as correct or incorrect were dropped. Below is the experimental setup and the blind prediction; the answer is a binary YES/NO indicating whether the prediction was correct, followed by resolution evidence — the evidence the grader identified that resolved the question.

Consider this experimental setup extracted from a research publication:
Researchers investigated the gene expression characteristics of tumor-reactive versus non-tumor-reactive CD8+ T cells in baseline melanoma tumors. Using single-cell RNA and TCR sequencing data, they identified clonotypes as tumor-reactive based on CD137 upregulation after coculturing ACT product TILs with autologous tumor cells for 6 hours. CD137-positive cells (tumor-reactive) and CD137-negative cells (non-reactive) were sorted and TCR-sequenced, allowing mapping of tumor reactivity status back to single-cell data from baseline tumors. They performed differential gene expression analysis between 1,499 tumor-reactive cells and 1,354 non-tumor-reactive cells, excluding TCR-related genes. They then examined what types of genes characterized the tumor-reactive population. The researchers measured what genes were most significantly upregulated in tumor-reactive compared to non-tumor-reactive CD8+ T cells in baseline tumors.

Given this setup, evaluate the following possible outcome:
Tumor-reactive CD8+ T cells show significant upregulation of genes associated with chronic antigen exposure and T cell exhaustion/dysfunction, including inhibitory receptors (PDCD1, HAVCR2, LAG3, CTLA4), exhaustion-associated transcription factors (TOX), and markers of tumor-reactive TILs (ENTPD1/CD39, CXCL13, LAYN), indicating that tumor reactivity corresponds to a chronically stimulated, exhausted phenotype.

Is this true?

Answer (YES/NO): YES